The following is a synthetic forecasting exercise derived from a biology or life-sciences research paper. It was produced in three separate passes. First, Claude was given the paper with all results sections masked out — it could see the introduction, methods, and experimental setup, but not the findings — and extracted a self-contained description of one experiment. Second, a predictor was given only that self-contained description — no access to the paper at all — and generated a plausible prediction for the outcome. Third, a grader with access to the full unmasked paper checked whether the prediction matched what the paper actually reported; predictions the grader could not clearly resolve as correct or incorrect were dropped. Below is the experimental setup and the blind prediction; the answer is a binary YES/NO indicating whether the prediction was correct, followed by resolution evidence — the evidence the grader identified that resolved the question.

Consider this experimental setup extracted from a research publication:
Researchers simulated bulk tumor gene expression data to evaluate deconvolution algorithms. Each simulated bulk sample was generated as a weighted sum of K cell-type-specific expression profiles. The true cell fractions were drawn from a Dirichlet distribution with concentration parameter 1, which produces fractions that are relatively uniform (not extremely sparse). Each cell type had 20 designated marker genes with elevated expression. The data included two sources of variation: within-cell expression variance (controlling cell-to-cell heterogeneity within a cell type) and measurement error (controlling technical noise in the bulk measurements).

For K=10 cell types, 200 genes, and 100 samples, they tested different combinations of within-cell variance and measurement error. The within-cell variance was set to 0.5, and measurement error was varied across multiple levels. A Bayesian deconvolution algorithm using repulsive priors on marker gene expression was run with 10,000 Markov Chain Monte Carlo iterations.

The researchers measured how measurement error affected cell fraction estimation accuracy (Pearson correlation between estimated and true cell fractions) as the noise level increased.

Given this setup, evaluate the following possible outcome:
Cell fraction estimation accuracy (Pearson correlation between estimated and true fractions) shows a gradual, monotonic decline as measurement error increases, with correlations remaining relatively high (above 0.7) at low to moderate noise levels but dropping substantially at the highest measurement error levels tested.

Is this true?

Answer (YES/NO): NO